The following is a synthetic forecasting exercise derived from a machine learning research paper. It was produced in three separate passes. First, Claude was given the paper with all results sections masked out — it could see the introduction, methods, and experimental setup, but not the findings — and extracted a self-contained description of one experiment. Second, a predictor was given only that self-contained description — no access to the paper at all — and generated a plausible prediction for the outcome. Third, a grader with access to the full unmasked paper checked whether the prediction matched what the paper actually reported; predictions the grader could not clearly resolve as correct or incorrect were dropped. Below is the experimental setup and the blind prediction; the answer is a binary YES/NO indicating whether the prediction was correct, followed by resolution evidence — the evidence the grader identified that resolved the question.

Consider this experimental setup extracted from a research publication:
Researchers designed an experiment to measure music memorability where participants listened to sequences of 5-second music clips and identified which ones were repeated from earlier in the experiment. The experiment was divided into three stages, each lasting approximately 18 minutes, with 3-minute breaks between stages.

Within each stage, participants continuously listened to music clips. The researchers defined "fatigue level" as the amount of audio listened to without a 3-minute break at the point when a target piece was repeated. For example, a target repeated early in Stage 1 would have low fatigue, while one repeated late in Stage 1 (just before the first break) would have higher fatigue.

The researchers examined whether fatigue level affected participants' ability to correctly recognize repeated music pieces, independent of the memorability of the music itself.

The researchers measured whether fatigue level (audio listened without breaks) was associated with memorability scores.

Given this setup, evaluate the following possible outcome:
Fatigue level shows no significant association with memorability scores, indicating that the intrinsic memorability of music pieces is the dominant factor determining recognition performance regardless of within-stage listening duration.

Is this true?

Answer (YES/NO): NO